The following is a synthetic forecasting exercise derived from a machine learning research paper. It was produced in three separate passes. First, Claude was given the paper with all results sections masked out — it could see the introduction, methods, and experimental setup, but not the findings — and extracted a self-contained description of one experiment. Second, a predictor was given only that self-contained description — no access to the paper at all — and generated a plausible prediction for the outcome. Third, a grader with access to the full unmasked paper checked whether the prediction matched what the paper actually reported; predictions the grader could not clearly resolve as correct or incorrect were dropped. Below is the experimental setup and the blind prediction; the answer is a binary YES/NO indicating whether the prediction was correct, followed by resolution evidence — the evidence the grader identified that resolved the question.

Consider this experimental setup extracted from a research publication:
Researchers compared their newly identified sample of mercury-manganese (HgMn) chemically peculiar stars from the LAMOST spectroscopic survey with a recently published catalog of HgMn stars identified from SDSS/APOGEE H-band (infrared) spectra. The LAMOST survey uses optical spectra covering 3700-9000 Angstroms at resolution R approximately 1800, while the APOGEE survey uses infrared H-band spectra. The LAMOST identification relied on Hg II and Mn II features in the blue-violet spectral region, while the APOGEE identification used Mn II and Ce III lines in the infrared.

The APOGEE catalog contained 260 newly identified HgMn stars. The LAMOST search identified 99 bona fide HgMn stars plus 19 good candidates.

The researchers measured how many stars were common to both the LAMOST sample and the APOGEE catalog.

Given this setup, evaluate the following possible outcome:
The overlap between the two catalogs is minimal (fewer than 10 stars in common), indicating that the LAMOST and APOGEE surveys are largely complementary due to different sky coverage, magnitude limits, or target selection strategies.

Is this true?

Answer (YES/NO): NO